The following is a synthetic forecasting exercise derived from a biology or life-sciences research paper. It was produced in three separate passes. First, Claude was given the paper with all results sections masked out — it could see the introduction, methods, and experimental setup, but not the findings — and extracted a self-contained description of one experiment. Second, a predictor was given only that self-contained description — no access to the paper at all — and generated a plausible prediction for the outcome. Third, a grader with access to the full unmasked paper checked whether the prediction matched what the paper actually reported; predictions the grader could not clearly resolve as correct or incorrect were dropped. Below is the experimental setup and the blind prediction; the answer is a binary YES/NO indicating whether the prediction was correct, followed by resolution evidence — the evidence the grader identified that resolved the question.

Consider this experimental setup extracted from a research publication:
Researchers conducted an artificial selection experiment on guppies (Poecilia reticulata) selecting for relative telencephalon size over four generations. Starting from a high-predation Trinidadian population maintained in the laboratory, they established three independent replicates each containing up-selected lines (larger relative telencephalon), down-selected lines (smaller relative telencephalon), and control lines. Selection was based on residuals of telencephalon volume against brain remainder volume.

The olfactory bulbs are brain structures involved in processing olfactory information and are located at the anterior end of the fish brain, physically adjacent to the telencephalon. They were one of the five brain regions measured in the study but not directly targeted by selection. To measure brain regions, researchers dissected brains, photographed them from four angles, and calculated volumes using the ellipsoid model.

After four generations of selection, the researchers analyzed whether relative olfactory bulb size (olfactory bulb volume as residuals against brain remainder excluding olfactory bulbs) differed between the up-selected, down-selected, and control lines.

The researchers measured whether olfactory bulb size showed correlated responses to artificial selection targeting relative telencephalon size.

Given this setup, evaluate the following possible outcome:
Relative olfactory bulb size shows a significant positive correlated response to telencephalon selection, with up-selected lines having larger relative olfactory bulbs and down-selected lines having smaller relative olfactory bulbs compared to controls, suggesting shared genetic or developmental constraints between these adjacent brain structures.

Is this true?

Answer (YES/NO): NO